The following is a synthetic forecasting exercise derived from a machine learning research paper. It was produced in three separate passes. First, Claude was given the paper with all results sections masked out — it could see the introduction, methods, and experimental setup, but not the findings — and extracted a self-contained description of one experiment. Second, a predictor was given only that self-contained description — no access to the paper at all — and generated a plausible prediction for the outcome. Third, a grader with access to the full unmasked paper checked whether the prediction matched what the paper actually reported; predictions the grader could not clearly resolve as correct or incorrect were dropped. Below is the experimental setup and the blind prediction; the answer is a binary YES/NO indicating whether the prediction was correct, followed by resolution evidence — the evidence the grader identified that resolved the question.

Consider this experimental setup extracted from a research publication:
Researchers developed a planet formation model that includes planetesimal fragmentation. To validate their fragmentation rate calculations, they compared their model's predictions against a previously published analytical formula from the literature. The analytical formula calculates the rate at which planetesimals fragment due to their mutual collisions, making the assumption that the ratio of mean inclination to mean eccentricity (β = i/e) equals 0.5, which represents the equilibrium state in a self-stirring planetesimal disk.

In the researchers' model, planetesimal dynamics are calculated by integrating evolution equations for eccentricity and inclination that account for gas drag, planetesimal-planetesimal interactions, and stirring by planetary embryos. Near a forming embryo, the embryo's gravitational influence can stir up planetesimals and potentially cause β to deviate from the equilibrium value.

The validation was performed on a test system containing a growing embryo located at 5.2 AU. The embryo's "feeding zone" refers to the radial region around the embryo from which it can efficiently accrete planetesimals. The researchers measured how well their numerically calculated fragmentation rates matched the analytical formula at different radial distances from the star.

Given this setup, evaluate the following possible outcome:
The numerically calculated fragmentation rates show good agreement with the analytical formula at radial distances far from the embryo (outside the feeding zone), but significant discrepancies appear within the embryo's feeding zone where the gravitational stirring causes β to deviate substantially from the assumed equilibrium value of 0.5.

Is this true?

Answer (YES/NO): NO